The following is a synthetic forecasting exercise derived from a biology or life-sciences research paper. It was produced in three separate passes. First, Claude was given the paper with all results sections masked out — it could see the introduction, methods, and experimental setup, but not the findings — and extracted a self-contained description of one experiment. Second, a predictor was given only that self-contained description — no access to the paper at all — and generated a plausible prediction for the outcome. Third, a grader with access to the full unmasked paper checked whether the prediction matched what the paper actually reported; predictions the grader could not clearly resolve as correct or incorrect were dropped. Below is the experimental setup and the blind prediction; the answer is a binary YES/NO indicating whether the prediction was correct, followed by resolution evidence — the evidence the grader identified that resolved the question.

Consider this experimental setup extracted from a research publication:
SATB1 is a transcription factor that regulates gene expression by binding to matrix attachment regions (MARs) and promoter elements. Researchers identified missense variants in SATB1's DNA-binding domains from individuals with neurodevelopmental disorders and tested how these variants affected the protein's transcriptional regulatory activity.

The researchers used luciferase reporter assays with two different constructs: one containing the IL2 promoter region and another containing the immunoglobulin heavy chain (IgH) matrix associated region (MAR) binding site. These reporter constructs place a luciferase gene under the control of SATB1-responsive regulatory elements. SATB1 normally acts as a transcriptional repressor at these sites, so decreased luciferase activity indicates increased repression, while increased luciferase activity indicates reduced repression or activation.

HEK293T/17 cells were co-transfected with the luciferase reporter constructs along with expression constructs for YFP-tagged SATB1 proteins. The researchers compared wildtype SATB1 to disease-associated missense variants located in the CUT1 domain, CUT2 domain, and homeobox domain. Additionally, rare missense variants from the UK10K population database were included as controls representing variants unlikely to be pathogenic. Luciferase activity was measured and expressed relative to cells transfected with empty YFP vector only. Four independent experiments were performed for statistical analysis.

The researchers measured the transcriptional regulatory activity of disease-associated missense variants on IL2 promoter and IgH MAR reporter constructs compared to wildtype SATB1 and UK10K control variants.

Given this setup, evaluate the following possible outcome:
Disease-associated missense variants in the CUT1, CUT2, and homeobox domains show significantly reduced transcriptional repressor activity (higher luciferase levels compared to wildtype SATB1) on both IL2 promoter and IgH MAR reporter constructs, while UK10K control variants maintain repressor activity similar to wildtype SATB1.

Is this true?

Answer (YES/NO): NO